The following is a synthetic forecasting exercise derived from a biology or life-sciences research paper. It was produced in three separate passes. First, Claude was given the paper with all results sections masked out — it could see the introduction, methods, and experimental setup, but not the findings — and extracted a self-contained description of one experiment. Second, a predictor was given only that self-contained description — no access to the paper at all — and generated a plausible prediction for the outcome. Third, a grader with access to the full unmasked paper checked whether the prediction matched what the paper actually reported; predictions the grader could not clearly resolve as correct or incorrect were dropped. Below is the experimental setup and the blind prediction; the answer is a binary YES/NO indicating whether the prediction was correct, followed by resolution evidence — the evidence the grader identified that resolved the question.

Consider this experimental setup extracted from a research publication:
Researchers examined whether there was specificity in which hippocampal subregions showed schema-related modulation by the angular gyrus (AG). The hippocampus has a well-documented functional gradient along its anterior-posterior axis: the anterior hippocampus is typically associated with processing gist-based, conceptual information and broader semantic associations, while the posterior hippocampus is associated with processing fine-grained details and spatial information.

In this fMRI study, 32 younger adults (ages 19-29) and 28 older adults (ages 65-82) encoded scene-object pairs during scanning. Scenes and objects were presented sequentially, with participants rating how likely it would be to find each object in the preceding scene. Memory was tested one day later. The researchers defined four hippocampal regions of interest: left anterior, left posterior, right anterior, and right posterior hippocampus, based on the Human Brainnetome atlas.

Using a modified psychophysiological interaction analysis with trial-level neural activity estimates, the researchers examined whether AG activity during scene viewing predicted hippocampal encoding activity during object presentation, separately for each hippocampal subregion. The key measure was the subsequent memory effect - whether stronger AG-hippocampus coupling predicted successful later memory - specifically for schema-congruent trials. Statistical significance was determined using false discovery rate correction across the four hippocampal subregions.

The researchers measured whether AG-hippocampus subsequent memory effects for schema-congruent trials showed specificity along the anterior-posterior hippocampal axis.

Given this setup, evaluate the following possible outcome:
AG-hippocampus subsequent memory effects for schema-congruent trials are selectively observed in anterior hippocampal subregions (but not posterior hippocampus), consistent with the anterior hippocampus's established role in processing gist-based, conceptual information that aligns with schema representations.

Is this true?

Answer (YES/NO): NO